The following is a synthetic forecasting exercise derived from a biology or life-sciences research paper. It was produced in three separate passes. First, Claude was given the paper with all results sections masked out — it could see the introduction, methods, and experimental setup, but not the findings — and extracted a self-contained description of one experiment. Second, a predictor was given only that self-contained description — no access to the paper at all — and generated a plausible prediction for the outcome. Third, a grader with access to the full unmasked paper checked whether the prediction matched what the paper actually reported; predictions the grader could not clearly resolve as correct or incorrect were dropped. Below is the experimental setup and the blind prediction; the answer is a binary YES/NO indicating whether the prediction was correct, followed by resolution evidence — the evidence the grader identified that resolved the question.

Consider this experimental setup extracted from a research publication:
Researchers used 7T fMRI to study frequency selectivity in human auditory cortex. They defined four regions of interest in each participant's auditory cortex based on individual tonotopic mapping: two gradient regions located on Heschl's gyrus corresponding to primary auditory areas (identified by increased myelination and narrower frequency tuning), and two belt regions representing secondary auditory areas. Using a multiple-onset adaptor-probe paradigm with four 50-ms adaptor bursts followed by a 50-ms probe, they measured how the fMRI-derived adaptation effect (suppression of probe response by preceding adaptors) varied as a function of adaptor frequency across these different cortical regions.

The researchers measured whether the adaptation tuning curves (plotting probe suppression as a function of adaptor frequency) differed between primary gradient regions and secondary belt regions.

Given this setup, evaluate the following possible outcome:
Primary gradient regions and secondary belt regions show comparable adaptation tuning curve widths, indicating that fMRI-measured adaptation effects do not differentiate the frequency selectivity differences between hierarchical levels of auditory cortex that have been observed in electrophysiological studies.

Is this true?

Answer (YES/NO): NO